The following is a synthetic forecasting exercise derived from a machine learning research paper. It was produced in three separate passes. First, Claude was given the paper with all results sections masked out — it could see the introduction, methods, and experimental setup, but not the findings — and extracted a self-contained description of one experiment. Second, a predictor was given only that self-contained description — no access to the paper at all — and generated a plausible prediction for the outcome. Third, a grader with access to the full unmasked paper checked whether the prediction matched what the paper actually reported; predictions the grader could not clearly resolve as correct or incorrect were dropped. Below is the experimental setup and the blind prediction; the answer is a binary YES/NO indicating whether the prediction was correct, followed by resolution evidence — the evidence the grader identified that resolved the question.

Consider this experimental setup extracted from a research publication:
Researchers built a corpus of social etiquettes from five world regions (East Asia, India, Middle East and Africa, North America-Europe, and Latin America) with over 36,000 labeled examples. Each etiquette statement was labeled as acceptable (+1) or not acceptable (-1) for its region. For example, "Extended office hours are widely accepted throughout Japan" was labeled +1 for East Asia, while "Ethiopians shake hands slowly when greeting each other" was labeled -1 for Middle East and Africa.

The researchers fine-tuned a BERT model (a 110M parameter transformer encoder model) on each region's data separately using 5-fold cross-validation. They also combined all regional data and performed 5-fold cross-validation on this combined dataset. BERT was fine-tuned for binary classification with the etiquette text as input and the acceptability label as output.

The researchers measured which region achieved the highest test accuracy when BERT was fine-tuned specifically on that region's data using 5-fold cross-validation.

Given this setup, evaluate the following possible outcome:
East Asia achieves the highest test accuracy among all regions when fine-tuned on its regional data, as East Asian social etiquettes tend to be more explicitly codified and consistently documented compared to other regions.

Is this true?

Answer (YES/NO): NO